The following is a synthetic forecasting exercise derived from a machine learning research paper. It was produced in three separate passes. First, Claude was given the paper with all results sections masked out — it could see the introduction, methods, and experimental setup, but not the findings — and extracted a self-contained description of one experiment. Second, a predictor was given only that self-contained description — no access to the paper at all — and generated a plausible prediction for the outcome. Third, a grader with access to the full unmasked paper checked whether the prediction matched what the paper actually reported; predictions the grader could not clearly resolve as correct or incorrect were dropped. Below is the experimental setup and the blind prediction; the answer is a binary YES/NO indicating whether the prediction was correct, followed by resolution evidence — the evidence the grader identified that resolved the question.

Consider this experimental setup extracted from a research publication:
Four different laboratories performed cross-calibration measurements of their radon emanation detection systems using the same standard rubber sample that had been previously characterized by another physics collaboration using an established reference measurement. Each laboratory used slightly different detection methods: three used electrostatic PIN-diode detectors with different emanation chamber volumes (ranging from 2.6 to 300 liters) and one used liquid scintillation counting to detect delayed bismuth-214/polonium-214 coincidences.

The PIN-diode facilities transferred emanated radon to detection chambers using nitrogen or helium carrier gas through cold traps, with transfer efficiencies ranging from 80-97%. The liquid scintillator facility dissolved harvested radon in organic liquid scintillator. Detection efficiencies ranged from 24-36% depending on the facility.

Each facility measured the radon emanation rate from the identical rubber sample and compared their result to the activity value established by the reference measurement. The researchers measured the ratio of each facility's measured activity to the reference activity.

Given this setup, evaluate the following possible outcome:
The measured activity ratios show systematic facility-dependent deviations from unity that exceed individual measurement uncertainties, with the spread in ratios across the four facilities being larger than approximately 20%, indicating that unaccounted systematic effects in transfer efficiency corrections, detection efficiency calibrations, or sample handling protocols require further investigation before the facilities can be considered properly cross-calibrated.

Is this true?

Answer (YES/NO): NO